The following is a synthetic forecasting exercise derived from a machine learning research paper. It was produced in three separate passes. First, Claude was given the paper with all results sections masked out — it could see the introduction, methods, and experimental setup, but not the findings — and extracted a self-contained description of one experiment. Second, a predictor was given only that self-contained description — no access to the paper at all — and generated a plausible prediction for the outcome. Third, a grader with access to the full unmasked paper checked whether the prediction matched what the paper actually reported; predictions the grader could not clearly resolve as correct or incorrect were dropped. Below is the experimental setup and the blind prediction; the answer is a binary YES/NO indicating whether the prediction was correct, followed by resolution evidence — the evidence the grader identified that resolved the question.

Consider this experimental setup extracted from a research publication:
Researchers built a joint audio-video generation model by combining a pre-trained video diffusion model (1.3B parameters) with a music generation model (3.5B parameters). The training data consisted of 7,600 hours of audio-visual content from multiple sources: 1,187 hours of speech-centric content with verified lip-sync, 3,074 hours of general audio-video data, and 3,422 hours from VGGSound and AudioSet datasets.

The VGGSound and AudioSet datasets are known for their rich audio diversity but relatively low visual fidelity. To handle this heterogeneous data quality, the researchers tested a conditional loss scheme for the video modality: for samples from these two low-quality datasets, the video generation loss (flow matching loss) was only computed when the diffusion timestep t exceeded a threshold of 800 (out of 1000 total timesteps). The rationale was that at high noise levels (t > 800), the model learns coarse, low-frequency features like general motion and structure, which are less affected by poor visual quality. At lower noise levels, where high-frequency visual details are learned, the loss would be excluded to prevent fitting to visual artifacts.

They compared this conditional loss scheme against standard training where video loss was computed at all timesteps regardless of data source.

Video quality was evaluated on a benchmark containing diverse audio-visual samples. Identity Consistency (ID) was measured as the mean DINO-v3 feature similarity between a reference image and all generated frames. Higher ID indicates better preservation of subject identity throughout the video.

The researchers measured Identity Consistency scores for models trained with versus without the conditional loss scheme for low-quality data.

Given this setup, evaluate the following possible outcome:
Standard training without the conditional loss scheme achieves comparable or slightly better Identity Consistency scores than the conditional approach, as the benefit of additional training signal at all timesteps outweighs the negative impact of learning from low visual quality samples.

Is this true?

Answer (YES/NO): NO